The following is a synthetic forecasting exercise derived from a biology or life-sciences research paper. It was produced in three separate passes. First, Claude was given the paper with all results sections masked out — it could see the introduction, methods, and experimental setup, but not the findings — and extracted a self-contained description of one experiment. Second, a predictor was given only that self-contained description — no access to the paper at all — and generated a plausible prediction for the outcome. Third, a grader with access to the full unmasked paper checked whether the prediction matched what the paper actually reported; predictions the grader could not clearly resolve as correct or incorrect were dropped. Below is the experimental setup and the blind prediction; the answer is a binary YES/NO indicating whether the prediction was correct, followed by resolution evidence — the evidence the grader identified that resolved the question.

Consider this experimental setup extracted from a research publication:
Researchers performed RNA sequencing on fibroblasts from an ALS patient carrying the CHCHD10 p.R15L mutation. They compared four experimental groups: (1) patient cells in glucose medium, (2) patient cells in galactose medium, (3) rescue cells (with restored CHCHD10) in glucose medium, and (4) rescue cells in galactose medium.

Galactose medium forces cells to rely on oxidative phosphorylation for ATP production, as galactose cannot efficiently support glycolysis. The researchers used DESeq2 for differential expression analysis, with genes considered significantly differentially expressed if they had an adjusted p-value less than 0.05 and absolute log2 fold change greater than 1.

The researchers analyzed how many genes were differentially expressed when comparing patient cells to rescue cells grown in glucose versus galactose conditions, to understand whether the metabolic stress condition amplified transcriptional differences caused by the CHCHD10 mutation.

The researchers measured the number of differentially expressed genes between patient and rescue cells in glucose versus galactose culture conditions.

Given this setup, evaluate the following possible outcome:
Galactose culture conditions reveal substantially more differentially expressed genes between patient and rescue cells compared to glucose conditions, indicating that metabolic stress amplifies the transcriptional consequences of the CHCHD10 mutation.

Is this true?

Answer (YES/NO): YES